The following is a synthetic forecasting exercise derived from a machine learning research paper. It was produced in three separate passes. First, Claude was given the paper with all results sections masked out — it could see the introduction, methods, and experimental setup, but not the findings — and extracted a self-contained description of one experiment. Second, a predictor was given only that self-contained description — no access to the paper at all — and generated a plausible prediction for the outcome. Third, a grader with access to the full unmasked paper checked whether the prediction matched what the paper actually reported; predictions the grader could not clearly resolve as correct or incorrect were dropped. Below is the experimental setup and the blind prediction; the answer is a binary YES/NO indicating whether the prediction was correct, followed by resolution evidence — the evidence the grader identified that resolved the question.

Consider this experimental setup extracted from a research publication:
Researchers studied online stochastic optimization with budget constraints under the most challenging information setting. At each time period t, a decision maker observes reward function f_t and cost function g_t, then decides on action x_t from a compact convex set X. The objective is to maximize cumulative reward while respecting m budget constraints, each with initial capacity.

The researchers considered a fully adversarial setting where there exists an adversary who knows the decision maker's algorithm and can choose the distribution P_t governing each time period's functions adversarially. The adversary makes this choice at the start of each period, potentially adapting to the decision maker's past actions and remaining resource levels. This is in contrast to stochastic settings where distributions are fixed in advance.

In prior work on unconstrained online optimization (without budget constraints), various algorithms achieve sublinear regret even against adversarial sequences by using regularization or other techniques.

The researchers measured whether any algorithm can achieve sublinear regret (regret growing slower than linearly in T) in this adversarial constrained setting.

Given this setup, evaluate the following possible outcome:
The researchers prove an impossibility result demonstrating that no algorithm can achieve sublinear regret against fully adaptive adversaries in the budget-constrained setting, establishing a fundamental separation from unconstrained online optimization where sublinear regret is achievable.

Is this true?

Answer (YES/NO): NO